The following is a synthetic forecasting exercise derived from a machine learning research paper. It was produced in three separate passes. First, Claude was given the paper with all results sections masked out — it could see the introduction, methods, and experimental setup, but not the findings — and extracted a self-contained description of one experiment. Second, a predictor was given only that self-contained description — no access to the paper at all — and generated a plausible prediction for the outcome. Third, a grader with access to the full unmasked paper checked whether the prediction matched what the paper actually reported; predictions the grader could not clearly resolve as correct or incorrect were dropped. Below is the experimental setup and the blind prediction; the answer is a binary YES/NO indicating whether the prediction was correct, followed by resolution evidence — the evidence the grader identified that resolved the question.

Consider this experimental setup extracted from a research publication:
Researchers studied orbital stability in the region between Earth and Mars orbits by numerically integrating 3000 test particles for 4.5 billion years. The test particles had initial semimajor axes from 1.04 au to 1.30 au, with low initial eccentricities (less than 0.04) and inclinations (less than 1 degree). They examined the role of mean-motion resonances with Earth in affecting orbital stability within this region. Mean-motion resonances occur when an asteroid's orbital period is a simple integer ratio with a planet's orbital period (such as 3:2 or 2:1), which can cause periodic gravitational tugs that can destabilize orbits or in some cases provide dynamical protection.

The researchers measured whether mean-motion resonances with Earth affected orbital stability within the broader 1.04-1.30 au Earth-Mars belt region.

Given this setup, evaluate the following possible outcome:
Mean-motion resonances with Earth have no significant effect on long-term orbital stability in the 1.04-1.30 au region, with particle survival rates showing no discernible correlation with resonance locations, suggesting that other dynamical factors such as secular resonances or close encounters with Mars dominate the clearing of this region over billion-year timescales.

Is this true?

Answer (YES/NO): NO